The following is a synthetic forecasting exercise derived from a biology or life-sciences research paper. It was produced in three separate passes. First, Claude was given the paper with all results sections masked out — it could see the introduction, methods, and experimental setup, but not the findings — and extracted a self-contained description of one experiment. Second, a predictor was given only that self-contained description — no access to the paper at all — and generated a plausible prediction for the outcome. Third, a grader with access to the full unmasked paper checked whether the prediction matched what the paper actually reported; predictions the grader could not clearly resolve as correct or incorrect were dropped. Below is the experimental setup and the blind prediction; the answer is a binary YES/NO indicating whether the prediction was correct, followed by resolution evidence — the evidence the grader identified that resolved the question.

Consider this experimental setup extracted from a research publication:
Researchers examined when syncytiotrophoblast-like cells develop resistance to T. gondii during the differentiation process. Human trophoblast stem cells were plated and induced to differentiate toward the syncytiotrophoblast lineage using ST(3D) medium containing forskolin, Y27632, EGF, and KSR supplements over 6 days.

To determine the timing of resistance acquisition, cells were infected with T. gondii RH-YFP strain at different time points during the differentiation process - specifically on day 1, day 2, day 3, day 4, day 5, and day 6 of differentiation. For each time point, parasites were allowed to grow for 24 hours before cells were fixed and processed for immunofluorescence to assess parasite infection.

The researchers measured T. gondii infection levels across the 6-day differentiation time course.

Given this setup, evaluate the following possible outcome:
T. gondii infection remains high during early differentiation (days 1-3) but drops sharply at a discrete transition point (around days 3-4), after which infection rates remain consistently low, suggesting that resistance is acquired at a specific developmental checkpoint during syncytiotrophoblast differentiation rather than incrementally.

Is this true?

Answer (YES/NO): YES